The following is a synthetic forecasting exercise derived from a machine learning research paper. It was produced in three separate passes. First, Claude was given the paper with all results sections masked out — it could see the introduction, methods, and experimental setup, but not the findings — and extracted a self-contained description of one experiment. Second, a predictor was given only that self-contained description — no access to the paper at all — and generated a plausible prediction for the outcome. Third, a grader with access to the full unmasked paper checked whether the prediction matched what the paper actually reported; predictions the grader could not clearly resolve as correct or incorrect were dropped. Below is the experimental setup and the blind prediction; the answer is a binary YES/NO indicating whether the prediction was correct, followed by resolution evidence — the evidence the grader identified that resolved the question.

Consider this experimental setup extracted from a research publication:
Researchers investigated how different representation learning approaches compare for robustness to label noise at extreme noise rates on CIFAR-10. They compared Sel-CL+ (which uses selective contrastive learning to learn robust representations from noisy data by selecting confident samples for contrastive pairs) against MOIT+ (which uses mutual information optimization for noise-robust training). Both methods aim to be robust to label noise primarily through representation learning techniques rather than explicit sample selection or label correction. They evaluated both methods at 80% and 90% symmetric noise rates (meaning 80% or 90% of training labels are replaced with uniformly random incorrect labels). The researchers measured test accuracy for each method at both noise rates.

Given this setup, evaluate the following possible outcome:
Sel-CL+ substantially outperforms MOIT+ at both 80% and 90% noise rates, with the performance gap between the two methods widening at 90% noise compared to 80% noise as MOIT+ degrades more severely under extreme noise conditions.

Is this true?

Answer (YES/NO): NO